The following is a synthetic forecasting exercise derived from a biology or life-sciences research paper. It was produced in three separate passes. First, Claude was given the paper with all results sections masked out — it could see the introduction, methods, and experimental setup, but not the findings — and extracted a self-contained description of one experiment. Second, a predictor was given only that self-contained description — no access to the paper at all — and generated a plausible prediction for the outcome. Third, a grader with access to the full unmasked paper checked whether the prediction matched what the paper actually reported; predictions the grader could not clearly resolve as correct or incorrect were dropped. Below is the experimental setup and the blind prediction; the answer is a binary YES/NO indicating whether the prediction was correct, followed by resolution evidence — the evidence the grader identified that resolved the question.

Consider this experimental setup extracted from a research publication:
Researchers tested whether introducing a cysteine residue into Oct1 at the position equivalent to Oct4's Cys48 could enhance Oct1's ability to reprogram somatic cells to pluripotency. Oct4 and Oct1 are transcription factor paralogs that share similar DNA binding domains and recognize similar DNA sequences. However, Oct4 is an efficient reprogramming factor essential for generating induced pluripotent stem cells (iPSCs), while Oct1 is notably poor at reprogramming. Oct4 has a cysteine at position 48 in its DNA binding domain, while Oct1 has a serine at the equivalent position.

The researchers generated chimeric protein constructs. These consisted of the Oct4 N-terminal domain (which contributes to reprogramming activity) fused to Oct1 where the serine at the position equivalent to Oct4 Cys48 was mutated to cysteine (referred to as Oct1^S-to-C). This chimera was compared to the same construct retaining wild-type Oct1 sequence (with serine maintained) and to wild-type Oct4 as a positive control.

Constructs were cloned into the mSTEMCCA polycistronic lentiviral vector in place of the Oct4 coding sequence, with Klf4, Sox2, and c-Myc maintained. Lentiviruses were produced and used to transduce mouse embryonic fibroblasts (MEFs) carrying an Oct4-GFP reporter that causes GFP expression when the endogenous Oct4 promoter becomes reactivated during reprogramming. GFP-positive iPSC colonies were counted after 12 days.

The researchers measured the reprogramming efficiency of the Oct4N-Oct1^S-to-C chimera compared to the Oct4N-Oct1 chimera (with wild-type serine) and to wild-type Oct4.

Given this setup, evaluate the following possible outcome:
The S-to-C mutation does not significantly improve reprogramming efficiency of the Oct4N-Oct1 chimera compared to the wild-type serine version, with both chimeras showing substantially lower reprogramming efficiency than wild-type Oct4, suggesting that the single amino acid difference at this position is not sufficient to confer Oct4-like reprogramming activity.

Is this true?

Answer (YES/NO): NO